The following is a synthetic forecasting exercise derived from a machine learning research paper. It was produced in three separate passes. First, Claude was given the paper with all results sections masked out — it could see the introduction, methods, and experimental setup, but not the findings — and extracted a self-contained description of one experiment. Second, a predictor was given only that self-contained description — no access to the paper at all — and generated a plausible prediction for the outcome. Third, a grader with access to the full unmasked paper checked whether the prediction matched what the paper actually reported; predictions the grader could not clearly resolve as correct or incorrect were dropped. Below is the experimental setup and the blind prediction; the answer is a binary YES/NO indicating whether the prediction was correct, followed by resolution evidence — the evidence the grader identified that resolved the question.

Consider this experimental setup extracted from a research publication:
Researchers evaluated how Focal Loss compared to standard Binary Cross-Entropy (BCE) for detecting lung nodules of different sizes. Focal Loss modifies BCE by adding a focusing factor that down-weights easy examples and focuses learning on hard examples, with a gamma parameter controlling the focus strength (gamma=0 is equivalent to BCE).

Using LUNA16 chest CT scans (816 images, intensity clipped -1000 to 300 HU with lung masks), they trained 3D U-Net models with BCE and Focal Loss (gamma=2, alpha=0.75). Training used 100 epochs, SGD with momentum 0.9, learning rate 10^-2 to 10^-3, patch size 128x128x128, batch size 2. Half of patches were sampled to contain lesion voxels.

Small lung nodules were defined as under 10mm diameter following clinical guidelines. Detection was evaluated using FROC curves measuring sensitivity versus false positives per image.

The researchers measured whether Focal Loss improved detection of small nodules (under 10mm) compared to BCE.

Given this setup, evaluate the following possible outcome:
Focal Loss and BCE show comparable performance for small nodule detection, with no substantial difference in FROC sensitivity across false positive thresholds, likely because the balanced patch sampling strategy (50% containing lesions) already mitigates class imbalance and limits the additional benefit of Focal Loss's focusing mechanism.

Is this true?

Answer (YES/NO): NO